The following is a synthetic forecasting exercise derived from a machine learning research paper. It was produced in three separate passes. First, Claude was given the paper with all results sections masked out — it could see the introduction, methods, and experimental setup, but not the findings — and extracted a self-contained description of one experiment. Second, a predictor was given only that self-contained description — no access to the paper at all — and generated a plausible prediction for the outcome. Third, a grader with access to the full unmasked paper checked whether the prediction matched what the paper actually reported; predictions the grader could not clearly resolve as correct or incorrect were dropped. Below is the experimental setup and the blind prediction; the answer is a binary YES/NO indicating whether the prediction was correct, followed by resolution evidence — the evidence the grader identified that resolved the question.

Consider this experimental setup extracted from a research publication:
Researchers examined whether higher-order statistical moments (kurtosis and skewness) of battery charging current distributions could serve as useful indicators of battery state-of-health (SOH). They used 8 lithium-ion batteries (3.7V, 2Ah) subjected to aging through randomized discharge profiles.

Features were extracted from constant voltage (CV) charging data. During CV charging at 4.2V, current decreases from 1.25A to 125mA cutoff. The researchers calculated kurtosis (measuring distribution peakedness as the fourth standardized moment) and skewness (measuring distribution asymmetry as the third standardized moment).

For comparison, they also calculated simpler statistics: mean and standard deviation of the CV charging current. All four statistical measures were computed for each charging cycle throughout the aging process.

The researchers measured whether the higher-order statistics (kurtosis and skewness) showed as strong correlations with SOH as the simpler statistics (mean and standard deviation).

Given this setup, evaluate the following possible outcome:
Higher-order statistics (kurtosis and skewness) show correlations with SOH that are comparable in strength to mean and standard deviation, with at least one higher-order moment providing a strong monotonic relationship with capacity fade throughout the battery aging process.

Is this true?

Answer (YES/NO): YES